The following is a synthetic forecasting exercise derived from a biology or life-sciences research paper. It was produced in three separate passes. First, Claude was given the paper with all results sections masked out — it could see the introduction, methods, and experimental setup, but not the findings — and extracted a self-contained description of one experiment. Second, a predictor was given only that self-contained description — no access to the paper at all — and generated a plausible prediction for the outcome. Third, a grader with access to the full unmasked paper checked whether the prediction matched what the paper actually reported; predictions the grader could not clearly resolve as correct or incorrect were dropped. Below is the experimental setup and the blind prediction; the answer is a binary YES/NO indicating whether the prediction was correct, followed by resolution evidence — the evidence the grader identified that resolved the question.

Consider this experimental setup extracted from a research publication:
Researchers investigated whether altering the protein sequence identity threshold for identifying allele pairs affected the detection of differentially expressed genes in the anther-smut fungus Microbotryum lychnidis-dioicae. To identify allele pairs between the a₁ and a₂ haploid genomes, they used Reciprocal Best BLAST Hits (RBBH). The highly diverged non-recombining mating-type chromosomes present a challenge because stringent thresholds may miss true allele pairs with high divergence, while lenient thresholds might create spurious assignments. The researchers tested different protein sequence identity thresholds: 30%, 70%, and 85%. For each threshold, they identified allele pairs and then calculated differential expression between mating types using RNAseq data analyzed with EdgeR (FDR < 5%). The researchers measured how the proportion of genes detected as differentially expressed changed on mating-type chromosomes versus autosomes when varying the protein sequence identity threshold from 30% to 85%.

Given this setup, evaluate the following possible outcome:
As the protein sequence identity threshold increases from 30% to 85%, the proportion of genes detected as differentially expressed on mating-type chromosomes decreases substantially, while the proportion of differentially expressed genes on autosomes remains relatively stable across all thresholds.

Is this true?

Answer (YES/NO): YES